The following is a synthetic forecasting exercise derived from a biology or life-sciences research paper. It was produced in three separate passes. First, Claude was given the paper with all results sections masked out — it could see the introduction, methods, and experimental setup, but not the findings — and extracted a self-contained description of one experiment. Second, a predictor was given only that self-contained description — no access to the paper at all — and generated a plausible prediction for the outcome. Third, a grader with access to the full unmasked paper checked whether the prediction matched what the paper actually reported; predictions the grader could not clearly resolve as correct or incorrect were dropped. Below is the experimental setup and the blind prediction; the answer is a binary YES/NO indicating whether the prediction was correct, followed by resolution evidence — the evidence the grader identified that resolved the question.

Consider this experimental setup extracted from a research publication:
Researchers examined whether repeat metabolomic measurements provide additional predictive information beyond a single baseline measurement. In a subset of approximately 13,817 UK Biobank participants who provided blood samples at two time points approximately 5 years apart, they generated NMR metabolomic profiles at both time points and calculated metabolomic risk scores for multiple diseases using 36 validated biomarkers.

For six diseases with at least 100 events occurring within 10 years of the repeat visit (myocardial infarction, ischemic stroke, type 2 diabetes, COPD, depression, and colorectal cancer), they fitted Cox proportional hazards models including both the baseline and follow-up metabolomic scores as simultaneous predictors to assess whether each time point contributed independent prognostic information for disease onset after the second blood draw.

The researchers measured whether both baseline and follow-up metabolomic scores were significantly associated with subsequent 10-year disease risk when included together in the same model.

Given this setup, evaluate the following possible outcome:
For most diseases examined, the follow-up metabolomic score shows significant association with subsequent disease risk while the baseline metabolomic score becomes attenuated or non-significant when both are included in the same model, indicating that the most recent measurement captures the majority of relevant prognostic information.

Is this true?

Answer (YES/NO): NO